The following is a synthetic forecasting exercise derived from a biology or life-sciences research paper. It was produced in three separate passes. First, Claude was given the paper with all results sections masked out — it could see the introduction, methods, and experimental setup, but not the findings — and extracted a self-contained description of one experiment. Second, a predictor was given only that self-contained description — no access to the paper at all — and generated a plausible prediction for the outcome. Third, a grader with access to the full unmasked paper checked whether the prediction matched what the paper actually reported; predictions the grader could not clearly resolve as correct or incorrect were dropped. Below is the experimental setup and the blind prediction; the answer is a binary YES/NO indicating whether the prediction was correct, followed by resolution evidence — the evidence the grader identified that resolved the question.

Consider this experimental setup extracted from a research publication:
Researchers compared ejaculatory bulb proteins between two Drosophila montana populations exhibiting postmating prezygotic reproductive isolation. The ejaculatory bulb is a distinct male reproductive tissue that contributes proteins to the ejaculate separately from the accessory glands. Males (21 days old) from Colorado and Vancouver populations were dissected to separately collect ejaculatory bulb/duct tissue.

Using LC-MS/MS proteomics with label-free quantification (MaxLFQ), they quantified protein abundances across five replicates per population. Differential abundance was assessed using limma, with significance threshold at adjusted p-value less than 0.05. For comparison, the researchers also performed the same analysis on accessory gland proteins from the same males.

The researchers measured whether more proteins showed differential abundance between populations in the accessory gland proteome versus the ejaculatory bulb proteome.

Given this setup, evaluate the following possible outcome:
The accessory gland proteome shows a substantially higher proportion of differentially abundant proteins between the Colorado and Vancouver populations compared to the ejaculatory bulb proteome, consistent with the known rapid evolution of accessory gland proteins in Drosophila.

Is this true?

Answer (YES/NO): NO